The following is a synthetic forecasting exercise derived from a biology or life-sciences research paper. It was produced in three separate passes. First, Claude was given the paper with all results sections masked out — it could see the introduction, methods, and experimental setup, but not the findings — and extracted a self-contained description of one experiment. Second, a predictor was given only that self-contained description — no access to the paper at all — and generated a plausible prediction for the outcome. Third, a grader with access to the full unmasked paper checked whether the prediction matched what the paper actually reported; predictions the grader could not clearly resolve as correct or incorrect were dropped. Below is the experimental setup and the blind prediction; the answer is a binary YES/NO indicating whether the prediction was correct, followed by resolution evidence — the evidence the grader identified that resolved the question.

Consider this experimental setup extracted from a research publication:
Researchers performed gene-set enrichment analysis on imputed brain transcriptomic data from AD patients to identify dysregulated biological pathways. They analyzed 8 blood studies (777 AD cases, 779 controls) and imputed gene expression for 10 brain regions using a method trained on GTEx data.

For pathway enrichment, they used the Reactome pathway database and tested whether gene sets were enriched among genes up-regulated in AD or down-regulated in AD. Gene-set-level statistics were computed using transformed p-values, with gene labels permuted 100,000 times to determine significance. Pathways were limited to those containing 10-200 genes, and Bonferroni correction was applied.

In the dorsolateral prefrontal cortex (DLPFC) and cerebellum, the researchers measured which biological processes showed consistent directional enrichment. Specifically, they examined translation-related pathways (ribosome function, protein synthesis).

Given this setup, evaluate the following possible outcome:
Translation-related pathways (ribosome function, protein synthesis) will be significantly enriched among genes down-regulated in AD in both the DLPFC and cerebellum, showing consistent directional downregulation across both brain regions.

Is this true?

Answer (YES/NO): YES